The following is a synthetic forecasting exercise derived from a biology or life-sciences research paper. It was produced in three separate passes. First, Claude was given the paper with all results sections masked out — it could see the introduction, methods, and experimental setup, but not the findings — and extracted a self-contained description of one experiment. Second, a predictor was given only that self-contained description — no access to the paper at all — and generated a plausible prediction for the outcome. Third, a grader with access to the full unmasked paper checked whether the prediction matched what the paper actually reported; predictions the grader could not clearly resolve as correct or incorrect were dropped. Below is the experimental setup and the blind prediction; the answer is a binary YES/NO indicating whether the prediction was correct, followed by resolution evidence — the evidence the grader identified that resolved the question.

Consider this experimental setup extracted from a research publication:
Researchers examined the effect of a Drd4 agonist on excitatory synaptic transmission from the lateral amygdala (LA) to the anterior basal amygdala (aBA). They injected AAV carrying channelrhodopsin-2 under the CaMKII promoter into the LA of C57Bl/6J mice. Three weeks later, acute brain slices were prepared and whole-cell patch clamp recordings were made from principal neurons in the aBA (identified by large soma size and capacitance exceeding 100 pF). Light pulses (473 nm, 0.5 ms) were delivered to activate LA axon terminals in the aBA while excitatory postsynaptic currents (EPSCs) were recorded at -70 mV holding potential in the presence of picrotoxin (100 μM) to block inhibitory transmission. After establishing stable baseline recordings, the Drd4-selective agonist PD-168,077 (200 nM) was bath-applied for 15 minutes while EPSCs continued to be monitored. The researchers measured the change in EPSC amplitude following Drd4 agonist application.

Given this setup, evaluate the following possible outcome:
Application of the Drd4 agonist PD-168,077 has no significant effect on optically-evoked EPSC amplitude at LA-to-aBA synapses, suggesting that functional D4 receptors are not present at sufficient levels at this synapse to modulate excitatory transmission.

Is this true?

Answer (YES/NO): NO